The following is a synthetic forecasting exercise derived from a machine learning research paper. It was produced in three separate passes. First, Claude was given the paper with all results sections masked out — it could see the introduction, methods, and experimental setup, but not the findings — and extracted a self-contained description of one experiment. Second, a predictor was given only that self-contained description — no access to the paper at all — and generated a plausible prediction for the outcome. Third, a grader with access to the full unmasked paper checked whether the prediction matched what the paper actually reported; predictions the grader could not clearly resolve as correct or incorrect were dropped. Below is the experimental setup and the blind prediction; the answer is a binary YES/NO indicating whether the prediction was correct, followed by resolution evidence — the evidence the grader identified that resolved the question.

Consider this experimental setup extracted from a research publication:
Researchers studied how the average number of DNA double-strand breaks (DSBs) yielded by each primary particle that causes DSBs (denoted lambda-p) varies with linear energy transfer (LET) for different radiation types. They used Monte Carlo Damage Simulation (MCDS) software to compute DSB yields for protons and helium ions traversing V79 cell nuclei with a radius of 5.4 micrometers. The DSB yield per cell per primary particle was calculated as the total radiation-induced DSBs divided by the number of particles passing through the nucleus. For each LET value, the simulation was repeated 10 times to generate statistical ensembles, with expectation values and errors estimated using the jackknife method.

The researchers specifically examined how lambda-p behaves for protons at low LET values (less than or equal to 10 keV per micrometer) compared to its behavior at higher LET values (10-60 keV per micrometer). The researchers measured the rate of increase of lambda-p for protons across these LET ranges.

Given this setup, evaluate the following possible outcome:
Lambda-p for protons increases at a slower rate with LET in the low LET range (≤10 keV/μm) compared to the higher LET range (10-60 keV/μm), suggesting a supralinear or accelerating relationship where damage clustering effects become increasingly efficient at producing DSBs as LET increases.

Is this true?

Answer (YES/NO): YES